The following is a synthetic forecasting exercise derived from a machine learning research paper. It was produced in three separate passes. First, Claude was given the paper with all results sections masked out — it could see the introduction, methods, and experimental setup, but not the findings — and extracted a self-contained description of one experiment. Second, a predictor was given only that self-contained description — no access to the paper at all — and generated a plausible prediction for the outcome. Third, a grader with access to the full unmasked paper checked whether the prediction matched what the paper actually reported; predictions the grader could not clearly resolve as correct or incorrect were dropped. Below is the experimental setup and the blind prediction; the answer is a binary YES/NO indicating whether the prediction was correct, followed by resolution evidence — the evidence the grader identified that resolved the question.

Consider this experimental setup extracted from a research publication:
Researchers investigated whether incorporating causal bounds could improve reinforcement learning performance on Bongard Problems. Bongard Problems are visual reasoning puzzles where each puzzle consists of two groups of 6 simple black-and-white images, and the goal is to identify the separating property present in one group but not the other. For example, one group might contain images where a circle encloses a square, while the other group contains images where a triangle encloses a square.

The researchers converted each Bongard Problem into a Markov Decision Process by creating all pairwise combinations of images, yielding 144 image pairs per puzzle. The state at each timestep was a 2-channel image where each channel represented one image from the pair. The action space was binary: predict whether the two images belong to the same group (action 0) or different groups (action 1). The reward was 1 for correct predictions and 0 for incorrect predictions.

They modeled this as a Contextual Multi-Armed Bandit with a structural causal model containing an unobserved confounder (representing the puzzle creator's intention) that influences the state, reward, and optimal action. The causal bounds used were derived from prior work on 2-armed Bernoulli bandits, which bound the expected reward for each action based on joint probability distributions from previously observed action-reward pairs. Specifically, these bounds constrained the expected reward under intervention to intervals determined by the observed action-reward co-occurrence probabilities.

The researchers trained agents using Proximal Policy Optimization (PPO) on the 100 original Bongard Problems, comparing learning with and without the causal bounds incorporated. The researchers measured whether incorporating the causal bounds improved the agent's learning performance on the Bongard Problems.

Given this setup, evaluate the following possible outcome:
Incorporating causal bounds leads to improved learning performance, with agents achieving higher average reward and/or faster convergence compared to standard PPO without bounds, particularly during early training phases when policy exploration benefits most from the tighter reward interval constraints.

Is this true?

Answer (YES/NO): NO